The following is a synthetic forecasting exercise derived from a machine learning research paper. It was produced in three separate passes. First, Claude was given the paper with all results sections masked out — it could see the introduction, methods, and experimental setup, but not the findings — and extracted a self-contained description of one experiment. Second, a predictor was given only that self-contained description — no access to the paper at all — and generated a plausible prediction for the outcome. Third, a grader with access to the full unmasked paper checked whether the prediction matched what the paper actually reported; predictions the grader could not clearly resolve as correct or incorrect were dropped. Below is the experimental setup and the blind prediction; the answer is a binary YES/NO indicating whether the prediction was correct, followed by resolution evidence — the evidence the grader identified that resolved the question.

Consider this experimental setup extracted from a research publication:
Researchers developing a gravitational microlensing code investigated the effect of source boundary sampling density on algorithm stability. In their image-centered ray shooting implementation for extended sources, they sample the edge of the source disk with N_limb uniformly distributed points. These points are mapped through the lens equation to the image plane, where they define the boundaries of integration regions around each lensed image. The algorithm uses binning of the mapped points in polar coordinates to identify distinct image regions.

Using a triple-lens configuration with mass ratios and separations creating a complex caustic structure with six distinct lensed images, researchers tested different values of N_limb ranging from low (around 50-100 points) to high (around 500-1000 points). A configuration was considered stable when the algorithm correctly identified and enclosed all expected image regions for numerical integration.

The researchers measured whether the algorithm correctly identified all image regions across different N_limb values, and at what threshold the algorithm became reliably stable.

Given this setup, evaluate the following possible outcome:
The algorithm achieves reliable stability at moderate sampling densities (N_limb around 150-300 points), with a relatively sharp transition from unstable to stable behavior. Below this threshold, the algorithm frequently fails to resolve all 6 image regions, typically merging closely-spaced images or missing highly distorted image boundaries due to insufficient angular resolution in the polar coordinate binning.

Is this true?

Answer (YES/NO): NO